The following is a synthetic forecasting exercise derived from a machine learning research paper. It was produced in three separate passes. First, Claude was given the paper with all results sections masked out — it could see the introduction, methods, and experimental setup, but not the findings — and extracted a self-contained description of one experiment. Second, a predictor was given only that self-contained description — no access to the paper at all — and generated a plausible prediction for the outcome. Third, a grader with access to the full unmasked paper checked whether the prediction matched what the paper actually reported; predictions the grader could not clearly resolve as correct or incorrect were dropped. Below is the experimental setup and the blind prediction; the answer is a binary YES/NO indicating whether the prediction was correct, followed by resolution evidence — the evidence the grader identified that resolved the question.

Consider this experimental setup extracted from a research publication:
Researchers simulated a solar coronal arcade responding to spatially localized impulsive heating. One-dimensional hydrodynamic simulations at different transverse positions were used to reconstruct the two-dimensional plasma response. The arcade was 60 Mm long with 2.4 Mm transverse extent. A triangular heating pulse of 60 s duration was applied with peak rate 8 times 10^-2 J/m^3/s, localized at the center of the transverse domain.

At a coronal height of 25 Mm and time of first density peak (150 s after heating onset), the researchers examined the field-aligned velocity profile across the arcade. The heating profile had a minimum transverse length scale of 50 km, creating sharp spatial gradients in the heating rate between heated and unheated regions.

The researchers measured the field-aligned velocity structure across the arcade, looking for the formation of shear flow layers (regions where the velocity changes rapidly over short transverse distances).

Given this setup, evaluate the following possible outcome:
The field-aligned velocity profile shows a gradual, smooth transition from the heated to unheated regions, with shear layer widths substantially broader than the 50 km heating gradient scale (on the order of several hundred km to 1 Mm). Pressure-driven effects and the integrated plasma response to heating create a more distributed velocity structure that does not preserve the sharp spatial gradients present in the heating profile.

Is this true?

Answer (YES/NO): NO